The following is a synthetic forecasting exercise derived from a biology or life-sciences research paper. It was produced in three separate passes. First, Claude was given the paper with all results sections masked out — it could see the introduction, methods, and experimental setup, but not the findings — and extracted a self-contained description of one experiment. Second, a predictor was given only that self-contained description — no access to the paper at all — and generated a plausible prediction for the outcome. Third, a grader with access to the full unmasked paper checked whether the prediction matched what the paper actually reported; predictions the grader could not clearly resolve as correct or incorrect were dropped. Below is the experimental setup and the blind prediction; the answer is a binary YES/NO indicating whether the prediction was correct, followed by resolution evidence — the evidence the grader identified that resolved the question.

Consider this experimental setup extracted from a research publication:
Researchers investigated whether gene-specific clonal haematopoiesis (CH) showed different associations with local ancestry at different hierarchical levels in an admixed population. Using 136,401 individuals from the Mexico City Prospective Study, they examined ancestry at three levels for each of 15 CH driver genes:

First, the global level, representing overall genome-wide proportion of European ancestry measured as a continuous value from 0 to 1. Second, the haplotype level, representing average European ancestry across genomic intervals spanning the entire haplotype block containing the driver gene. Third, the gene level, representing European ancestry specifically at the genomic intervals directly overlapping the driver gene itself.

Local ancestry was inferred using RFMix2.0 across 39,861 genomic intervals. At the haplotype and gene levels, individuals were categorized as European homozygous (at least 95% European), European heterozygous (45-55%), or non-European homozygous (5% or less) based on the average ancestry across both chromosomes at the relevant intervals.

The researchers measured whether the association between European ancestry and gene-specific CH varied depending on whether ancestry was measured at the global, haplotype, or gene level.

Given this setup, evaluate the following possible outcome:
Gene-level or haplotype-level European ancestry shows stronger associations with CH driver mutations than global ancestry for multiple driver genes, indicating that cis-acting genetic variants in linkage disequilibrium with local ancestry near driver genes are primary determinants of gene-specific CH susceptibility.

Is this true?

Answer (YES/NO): NO